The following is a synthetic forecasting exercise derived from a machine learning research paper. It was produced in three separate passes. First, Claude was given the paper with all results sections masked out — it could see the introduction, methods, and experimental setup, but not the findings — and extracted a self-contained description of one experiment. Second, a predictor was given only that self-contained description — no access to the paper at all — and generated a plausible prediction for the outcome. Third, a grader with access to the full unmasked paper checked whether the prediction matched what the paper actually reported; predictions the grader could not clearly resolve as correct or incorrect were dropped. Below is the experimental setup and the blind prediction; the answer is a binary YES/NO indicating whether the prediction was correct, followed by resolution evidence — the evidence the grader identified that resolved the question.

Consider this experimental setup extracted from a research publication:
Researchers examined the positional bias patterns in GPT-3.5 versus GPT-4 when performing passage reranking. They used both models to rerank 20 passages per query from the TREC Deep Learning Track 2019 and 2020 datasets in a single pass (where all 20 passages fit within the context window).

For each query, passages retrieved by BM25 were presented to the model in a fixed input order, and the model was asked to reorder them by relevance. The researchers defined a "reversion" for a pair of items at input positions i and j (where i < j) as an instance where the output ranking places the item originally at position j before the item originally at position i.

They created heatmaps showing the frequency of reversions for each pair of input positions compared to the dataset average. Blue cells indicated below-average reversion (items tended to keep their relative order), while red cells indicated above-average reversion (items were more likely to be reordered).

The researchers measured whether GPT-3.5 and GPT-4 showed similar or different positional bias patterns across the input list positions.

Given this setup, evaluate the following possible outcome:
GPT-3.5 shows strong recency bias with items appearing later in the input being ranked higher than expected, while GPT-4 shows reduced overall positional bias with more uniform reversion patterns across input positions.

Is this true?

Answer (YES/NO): NO